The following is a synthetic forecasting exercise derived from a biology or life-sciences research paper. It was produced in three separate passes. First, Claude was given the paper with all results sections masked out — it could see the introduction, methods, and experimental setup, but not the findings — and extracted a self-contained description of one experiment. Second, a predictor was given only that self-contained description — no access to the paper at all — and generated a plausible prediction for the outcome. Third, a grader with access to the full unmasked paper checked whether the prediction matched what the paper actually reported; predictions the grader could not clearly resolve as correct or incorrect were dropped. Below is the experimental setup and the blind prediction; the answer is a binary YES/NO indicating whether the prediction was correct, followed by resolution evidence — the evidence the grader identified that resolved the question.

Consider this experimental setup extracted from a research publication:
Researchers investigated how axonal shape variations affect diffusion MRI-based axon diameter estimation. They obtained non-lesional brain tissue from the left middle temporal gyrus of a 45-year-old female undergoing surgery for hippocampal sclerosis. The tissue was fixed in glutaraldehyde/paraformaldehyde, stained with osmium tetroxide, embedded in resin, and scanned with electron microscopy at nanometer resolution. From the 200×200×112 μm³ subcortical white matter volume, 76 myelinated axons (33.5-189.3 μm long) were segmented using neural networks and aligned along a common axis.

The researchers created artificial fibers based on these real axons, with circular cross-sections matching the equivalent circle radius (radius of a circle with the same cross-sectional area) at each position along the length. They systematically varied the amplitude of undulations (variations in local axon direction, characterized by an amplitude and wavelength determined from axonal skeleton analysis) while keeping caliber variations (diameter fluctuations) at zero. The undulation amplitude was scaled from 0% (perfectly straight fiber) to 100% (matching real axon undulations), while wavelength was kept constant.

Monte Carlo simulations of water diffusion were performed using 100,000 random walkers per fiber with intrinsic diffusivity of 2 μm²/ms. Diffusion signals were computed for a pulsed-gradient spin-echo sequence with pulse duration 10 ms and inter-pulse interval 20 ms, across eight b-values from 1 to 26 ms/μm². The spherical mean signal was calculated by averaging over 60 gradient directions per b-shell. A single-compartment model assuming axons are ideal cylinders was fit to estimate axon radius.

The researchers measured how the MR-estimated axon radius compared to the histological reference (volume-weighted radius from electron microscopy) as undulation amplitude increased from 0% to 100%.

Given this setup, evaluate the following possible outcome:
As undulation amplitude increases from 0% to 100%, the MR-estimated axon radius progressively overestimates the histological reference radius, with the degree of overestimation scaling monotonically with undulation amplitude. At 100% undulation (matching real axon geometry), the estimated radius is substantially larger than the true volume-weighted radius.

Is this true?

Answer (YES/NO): YES